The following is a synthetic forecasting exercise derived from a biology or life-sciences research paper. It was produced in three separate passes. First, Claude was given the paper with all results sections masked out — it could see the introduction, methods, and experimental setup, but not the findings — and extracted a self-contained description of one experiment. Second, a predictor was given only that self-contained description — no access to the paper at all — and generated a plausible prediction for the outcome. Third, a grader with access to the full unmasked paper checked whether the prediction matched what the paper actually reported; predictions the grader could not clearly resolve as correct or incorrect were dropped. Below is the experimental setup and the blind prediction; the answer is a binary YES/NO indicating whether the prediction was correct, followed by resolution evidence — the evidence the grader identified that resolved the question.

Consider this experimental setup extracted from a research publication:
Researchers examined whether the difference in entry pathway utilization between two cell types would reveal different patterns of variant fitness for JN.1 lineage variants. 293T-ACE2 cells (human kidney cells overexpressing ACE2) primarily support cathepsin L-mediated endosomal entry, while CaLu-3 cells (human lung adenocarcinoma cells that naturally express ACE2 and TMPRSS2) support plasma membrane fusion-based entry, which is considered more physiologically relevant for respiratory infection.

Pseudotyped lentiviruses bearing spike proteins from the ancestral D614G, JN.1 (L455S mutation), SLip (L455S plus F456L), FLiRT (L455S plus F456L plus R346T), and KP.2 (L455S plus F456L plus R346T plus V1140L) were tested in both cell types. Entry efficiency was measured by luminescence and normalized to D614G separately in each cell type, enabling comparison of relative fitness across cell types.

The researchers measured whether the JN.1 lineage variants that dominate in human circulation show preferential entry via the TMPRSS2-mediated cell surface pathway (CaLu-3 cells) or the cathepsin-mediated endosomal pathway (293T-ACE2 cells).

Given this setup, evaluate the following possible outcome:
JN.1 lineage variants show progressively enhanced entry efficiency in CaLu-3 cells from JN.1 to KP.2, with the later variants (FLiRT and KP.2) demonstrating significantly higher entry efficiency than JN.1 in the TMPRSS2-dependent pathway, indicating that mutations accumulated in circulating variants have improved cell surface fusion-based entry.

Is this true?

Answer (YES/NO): NO